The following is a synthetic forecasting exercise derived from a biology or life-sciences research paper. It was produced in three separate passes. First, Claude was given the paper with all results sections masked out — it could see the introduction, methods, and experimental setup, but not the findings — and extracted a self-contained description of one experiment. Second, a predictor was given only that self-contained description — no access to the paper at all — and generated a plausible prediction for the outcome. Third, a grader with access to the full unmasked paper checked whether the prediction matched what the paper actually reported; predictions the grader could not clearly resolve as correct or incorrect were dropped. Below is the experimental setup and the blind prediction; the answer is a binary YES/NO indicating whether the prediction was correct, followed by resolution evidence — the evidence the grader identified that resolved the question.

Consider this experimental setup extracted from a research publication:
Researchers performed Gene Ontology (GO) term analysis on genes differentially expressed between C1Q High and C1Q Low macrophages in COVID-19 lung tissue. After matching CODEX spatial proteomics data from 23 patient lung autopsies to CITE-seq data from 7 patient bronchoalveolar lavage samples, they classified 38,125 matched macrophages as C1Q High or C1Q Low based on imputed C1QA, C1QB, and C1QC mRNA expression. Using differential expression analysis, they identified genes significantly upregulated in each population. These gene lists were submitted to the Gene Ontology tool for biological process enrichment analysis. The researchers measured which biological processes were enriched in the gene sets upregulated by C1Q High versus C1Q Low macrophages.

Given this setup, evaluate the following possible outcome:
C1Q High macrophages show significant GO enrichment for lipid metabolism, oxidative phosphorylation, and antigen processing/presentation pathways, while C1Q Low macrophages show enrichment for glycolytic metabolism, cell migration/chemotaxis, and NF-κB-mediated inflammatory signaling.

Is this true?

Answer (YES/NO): NO